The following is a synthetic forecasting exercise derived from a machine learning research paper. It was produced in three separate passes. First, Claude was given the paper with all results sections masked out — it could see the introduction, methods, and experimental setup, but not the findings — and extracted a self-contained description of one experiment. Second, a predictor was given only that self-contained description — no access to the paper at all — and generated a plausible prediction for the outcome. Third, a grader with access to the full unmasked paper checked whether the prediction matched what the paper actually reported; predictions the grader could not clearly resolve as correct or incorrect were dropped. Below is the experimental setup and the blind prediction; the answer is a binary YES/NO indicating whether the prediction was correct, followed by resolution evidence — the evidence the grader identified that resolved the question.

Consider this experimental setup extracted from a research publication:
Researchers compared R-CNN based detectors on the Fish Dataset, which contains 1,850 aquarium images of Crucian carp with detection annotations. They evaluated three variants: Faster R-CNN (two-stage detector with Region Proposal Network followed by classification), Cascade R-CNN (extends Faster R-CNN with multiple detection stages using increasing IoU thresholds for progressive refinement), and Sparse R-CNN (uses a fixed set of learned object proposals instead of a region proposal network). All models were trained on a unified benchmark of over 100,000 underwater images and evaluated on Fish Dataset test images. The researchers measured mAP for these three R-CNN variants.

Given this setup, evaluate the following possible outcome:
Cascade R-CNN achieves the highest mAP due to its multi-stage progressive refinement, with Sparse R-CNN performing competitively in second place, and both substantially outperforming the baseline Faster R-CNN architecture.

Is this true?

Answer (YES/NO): NO